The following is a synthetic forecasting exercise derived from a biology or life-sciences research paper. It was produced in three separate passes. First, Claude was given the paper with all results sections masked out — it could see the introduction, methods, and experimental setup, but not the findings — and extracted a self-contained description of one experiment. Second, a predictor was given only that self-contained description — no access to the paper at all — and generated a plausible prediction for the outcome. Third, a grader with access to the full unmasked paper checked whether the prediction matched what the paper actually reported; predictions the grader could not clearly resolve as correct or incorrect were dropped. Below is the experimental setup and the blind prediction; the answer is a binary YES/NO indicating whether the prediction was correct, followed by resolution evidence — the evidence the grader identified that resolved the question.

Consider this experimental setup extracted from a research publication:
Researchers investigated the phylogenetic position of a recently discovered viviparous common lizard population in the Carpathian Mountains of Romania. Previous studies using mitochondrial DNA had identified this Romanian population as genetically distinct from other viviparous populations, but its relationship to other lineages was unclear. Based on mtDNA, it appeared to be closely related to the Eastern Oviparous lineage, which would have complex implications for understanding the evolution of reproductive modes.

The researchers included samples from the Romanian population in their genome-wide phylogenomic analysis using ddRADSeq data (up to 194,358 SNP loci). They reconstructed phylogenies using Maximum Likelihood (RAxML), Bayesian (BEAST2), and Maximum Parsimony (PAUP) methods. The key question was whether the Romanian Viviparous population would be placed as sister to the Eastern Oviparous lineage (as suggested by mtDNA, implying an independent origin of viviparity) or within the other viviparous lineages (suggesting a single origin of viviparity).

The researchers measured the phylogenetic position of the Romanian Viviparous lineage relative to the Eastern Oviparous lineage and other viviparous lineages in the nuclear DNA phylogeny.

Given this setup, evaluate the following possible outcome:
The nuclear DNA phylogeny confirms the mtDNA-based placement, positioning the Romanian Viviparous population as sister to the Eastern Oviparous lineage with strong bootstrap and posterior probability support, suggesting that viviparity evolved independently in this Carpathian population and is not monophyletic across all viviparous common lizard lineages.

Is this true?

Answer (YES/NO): NO